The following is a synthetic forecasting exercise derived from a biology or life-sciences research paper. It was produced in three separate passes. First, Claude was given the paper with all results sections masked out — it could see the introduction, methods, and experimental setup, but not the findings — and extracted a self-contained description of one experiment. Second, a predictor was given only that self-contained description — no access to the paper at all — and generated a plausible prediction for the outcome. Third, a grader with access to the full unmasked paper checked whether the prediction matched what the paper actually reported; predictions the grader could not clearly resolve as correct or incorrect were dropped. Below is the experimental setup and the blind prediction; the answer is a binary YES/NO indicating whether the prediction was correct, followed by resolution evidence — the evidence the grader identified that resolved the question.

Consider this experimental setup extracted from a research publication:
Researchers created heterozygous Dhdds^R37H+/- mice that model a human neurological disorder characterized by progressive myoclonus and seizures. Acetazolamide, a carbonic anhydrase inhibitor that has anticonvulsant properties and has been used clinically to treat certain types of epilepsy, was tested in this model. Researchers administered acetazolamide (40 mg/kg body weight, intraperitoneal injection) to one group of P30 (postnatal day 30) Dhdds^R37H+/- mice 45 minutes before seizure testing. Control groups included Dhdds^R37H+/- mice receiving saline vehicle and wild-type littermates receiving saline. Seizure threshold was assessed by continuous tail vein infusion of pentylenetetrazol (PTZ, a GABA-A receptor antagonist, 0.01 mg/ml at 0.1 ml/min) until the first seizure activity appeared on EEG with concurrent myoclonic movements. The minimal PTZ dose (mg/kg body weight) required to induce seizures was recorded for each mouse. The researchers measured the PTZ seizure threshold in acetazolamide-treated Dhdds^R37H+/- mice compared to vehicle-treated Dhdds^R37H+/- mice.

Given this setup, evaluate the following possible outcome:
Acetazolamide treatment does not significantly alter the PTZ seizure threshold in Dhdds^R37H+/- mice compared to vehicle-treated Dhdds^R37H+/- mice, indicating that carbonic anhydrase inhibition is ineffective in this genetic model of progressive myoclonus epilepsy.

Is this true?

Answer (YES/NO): NO